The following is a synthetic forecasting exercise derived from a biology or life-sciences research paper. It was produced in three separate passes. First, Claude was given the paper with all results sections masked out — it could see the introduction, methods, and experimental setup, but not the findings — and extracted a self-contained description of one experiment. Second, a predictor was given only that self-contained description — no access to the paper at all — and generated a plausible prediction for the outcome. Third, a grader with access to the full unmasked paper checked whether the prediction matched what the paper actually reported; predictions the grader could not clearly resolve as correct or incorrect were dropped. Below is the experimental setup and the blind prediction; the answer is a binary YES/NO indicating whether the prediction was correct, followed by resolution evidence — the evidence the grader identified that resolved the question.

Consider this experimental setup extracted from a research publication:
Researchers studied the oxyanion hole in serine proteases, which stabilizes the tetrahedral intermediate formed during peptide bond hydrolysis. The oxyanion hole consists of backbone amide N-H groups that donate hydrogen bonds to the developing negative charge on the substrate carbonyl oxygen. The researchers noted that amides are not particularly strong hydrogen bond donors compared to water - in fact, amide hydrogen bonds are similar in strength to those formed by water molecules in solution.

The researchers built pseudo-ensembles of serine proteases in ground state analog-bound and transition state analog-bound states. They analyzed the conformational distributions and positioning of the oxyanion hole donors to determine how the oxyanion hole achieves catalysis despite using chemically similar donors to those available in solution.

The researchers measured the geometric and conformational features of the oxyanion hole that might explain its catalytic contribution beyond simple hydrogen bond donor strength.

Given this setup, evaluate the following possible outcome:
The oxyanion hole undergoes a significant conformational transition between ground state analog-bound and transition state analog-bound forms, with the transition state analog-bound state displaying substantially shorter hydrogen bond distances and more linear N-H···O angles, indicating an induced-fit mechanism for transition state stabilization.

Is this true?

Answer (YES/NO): NO